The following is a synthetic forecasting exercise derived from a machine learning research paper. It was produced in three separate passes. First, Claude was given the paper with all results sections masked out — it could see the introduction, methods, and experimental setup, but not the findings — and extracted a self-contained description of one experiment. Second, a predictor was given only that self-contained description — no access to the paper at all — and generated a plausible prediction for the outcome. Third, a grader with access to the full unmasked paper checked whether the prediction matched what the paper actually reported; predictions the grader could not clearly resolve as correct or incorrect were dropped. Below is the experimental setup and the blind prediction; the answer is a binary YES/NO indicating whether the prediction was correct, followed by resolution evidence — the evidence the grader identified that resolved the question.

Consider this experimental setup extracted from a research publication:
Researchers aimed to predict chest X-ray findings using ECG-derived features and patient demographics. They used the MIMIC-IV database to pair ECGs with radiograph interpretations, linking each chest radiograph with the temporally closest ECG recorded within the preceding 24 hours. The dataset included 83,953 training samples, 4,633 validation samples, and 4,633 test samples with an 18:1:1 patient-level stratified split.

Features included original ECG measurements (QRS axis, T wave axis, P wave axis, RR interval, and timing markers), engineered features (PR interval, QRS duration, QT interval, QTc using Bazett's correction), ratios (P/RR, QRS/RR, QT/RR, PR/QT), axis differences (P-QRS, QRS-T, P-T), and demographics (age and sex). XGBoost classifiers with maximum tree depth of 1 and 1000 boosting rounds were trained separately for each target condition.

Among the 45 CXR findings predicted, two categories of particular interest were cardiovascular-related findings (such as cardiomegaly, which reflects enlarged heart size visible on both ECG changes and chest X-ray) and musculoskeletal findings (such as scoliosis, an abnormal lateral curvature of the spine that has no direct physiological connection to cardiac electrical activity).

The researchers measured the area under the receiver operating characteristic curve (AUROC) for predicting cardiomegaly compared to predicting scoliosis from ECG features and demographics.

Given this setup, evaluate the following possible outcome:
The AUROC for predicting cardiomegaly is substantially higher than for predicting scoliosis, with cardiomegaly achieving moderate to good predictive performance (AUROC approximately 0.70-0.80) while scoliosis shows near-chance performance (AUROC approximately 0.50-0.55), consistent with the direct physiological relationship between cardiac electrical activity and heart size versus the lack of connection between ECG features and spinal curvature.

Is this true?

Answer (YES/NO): YES